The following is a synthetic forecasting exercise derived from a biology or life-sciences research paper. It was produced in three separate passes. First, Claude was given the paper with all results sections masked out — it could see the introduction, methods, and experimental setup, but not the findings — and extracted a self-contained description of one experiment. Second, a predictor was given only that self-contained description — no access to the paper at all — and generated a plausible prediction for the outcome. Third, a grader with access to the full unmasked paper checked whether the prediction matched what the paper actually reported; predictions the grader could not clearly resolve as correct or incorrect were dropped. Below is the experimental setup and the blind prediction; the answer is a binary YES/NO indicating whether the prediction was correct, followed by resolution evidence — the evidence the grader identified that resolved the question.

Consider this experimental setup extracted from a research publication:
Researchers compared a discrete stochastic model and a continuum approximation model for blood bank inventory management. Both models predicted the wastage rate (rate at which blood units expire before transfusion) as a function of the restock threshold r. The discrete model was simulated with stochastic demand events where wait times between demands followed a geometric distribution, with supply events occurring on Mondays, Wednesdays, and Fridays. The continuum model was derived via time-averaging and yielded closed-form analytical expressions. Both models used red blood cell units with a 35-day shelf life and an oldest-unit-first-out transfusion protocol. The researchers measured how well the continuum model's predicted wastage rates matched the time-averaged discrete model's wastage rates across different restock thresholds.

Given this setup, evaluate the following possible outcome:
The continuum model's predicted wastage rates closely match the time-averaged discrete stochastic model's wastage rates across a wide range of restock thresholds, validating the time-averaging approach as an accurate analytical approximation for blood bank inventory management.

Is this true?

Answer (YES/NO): YES